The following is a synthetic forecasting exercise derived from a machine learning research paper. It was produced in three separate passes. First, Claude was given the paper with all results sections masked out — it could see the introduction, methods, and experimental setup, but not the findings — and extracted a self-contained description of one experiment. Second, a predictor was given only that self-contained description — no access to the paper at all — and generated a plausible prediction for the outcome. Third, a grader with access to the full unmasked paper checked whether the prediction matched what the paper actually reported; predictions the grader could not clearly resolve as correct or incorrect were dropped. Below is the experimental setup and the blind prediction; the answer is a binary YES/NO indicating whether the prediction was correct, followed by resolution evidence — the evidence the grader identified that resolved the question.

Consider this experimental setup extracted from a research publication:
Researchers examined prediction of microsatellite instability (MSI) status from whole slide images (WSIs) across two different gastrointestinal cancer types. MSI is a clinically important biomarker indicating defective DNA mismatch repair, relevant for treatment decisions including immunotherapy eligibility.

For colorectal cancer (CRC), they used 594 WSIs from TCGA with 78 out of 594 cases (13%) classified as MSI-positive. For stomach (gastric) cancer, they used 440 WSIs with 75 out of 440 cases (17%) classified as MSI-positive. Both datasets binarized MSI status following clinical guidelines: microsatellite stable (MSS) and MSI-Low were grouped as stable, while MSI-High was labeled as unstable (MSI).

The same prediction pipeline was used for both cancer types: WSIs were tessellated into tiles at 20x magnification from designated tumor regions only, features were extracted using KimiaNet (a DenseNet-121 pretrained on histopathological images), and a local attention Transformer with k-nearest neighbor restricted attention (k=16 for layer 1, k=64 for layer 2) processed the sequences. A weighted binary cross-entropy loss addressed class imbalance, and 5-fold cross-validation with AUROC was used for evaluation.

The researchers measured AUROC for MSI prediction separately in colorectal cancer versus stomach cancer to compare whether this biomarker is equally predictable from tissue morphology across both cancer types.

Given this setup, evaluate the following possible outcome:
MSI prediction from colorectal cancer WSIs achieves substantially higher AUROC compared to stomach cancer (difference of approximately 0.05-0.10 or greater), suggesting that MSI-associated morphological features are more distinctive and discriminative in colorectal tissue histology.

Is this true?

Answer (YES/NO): YES